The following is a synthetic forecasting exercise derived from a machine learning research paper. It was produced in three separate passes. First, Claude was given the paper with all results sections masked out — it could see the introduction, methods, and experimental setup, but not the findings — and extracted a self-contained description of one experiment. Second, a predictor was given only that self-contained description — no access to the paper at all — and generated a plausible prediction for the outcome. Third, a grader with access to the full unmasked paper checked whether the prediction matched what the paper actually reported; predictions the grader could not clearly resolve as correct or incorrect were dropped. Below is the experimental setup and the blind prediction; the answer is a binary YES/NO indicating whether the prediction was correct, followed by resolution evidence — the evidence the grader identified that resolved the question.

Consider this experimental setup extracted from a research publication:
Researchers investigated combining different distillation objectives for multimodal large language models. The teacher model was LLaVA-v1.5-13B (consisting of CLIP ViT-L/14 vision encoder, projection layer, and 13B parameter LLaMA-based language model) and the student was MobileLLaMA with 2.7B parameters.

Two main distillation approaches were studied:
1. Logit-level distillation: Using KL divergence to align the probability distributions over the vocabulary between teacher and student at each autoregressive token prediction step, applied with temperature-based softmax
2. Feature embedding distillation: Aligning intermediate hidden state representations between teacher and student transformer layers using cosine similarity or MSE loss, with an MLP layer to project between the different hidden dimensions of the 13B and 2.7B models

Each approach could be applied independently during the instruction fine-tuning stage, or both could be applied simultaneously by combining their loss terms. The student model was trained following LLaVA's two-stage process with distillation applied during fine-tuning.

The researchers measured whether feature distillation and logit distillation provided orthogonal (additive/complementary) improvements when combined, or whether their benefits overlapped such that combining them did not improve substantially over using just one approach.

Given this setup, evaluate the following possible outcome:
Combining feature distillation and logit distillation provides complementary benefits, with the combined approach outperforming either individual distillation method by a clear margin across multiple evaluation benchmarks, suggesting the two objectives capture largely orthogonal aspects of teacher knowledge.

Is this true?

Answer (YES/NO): YES